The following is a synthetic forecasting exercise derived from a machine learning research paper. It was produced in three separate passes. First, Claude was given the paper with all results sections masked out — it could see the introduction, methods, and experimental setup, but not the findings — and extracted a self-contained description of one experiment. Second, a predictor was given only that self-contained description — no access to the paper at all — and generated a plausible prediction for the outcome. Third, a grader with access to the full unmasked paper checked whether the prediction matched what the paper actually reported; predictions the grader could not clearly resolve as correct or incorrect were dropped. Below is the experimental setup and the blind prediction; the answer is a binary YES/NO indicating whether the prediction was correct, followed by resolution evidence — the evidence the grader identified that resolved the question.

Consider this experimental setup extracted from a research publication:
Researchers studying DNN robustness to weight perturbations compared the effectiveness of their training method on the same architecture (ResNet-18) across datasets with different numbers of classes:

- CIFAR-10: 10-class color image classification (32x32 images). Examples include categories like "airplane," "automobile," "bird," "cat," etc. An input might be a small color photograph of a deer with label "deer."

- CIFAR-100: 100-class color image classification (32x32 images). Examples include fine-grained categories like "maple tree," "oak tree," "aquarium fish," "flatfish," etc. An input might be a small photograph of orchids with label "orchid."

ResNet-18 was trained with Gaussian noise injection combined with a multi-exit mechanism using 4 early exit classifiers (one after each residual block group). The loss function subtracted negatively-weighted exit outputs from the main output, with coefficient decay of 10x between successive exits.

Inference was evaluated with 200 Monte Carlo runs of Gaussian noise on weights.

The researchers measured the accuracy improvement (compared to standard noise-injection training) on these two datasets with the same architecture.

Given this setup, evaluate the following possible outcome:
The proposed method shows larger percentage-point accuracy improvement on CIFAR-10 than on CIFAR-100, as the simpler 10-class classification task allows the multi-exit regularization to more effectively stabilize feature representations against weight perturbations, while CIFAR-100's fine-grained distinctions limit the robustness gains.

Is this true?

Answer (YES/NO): NO